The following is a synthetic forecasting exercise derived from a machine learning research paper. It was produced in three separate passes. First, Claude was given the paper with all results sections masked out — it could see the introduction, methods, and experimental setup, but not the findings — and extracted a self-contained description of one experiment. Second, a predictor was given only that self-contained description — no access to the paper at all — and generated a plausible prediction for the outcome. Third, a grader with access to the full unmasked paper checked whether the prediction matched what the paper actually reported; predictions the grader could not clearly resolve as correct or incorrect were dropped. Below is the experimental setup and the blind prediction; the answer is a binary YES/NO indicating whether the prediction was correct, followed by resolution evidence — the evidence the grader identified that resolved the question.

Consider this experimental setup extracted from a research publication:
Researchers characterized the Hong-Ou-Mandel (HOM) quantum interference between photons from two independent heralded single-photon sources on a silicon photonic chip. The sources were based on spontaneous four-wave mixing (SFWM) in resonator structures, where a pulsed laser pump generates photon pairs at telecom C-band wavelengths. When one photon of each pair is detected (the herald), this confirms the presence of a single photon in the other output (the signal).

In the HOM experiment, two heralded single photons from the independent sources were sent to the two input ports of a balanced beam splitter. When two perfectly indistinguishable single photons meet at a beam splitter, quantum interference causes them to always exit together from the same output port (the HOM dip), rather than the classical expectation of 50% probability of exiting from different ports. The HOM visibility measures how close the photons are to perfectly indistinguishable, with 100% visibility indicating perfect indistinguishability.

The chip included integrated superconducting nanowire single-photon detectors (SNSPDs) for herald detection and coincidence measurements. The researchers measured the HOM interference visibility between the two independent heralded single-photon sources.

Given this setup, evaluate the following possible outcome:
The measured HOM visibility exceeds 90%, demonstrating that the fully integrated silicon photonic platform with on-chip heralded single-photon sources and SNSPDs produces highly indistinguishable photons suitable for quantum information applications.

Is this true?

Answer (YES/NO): YES